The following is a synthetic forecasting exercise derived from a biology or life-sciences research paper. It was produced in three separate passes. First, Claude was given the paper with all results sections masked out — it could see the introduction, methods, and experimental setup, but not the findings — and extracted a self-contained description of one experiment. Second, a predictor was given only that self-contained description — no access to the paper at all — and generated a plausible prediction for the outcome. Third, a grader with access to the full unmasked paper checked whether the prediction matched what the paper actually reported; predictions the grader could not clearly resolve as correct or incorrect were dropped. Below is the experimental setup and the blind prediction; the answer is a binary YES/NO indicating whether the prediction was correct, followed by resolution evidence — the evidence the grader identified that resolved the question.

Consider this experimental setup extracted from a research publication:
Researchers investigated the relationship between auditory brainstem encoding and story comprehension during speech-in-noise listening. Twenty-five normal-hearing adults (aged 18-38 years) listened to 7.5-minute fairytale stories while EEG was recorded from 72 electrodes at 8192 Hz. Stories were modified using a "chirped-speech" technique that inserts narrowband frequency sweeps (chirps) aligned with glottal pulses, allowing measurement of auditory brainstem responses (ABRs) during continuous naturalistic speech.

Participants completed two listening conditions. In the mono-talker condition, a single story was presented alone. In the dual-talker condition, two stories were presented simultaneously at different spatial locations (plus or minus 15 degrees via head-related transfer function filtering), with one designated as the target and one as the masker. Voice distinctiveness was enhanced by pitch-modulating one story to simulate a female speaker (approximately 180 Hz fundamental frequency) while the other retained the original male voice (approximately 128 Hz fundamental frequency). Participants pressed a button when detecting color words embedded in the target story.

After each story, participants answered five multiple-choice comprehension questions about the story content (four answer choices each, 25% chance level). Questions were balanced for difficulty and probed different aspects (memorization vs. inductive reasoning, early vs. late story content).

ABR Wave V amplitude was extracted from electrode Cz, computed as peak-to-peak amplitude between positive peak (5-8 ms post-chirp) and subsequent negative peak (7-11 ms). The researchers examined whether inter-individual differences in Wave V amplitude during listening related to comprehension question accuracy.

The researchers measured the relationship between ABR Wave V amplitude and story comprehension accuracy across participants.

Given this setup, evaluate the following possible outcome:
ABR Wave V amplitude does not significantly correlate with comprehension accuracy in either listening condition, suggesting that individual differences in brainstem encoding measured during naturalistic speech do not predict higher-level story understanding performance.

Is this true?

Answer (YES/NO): NO